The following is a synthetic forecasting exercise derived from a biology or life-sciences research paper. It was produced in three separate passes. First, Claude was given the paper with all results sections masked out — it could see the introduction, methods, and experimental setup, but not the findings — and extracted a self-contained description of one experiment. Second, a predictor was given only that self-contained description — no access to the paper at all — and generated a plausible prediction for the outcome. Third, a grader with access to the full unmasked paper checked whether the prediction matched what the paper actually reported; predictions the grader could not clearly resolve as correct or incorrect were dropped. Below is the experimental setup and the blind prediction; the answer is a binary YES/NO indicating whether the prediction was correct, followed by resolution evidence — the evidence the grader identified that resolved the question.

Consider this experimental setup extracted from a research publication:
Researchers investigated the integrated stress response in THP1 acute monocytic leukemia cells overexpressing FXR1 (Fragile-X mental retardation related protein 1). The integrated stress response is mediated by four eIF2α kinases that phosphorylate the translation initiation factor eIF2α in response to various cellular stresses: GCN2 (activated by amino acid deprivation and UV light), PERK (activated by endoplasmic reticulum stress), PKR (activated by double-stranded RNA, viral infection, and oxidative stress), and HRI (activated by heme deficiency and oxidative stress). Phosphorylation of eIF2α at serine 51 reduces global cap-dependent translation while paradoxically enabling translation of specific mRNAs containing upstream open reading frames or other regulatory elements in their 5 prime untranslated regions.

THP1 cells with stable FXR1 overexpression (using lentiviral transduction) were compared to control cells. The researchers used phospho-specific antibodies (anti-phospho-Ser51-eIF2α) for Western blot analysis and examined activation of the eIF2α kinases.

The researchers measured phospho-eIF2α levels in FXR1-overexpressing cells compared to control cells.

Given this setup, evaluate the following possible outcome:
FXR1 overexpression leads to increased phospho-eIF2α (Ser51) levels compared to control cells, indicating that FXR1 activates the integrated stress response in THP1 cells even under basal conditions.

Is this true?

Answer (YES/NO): YES